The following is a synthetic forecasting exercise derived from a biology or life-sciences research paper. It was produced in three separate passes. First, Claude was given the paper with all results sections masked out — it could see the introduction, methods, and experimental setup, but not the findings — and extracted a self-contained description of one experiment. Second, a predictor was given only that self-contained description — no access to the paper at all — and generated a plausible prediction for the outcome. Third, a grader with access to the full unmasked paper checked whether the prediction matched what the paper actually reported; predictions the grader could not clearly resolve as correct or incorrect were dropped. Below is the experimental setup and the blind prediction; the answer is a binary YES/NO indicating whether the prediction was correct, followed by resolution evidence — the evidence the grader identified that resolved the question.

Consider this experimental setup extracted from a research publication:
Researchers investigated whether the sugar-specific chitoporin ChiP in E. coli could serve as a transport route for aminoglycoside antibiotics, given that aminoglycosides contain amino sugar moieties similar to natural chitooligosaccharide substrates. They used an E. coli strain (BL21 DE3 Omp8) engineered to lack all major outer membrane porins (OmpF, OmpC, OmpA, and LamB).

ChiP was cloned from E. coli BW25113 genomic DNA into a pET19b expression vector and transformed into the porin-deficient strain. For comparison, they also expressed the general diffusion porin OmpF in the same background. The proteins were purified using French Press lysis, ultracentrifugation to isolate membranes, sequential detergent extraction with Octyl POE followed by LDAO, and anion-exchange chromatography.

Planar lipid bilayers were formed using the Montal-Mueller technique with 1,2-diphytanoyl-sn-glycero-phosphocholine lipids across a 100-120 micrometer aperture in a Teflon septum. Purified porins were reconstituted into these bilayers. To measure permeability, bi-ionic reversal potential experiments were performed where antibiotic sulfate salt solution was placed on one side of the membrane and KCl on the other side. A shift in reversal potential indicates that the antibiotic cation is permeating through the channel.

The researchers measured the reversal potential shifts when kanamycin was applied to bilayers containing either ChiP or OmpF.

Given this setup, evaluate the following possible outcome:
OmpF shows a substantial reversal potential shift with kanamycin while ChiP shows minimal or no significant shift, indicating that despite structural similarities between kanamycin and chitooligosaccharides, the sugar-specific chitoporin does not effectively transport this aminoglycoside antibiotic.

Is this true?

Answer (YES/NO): NO